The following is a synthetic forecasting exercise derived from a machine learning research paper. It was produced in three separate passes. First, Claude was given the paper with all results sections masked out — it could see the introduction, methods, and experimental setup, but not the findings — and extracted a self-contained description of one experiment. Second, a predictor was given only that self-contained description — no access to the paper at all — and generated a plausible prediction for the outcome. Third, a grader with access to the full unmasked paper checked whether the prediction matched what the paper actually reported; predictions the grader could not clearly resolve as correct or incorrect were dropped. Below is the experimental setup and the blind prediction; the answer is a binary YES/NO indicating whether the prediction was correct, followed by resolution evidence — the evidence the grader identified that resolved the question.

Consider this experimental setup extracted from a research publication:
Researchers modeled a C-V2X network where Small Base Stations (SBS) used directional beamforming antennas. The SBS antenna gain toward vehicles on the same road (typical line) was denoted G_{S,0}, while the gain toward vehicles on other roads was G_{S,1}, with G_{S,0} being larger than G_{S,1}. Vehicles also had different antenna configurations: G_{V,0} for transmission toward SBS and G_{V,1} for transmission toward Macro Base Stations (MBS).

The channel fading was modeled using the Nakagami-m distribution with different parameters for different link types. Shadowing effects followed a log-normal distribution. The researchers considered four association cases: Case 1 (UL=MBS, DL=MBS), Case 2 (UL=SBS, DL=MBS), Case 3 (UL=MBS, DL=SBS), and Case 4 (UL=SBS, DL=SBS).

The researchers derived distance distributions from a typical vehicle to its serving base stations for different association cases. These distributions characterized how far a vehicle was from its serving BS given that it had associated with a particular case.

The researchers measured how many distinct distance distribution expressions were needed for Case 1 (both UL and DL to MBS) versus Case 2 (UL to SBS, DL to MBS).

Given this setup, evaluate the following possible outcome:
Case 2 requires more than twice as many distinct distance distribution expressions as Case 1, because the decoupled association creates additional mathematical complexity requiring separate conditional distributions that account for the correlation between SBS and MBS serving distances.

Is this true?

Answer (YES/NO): NO